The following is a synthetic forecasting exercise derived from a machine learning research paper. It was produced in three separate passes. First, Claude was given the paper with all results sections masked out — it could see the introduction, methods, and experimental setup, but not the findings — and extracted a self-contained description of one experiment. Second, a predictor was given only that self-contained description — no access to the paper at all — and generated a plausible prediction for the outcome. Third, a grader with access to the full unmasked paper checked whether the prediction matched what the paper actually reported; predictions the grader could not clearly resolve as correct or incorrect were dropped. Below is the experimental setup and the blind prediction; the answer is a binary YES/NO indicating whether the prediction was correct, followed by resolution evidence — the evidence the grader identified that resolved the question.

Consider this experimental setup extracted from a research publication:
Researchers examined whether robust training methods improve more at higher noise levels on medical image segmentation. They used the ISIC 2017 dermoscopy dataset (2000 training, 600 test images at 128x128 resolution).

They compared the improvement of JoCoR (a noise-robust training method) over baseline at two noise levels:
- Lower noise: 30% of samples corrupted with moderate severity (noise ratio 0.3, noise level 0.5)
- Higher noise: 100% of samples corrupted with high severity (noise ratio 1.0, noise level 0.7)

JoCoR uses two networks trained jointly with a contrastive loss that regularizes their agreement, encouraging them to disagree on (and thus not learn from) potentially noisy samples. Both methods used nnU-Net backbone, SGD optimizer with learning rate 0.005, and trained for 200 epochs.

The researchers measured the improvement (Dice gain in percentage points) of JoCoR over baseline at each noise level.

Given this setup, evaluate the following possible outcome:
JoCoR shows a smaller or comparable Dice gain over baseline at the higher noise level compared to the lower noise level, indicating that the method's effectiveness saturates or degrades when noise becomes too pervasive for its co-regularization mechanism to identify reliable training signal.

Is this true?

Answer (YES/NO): NO